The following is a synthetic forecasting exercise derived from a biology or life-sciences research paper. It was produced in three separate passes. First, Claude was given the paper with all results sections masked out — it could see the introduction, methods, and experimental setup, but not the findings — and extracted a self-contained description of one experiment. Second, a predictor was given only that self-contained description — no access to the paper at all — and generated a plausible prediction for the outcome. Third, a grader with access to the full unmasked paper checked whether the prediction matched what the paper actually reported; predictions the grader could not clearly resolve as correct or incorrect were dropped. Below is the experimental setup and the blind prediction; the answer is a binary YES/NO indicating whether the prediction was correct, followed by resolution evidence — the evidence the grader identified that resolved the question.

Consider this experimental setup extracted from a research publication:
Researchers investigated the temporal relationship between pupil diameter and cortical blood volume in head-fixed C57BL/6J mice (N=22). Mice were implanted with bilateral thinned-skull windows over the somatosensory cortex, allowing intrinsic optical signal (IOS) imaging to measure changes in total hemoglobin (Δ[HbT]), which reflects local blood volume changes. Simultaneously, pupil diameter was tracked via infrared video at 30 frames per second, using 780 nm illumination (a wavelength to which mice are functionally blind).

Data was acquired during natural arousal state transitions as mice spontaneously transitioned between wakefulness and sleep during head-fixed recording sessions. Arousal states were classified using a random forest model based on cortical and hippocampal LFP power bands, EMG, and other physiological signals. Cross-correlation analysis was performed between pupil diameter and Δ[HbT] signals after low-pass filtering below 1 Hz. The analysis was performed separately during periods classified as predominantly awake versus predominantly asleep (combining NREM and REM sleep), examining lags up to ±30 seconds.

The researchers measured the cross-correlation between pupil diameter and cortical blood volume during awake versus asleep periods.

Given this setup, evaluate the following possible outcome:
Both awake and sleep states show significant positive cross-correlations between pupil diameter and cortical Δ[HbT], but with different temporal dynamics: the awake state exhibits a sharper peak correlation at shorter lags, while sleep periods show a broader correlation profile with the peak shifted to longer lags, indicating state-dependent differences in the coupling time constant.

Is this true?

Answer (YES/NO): NO